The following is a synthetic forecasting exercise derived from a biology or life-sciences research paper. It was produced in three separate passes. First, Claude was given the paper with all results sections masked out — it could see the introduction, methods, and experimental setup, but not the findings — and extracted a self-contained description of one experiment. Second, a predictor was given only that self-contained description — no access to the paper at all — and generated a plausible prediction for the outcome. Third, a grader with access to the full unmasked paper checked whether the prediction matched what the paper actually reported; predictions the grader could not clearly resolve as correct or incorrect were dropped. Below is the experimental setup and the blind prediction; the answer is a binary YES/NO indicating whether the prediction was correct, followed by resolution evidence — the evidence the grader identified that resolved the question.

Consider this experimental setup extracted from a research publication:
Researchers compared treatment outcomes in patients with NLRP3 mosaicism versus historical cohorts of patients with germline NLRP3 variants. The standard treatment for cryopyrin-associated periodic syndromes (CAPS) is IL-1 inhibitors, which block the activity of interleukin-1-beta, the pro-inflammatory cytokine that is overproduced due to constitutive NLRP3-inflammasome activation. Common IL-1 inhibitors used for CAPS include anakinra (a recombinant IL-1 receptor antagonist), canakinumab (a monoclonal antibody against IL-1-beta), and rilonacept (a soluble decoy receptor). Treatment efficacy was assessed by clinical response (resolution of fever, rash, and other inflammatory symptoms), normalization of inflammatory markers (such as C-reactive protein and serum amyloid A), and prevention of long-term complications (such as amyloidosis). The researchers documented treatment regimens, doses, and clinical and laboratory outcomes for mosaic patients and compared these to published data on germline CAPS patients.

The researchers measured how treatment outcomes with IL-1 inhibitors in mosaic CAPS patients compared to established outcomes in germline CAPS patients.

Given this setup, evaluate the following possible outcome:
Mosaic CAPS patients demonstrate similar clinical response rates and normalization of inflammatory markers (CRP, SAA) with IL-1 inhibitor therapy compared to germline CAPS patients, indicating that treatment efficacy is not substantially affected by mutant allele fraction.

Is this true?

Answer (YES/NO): YES